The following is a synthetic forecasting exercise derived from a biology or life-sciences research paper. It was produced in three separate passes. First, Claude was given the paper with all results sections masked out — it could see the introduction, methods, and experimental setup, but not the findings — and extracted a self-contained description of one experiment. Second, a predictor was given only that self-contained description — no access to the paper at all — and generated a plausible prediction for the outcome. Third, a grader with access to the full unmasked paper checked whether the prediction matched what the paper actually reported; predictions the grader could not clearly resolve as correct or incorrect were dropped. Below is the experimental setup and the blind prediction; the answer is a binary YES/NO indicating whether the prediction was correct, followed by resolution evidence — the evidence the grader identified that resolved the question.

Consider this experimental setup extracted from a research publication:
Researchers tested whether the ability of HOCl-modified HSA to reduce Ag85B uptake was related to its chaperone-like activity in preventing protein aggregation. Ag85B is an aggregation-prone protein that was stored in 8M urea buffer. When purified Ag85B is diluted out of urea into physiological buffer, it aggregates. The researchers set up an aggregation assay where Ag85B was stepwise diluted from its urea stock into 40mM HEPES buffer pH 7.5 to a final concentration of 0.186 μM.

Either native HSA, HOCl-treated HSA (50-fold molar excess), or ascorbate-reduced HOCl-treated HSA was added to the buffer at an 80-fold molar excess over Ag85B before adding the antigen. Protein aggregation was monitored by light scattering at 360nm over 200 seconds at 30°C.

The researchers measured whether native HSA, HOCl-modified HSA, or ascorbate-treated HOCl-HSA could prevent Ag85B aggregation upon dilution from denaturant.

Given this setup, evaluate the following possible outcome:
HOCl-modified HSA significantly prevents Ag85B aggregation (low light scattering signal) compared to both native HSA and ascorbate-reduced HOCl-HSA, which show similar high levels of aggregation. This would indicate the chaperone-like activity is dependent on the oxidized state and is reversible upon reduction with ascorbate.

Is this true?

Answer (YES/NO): YES